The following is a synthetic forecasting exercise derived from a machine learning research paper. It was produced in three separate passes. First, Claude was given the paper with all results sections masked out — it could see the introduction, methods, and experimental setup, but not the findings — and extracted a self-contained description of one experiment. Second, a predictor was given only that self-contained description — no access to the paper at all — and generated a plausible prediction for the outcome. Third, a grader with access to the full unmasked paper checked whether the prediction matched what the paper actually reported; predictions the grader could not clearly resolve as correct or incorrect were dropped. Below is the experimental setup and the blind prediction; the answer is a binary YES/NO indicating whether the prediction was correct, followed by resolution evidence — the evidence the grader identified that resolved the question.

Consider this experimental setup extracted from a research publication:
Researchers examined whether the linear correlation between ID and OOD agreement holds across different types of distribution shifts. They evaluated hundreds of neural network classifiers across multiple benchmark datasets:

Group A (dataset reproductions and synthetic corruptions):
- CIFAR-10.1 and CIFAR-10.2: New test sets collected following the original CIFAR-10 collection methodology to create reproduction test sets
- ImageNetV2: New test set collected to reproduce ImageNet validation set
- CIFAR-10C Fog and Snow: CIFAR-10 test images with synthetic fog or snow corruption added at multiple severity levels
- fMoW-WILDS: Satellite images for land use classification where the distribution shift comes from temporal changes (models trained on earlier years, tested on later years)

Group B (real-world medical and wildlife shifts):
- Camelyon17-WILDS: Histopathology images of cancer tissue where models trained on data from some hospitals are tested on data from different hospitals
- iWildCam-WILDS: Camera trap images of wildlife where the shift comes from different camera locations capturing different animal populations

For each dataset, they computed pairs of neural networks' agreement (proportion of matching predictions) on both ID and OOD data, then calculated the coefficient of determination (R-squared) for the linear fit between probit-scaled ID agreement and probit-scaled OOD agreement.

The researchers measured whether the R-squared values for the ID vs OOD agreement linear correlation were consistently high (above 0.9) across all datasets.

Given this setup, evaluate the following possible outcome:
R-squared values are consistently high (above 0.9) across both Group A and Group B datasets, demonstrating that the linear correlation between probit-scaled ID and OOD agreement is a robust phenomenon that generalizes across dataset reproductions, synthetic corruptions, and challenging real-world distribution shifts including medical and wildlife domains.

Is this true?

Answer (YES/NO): NO